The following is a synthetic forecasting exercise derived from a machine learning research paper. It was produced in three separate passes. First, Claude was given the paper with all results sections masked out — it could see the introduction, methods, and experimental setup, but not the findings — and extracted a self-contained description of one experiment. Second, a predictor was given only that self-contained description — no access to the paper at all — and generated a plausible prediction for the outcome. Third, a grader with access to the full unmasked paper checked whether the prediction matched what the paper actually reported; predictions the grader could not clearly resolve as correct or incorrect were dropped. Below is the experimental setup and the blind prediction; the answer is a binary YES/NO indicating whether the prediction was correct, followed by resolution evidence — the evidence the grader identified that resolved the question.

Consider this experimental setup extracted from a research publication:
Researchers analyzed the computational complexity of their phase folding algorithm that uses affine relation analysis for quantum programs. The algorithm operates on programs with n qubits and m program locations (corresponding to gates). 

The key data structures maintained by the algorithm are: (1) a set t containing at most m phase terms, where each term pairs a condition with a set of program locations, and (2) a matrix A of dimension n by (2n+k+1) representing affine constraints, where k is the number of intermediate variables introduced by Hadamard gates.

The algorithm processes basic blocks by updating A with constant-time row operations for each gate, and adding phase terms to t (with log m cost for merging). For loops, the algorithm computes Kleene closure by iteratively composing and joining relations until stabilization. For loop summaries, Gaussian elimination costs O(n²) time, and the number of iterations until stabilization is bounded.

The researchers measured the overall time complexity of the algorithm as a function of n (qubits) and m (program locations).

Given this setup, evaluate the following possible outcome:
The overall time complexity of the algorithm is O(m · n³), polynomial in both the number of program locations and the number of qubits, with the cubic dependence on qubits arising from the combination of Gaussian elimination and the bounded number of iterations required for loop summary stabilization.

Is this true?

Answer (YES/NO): NO